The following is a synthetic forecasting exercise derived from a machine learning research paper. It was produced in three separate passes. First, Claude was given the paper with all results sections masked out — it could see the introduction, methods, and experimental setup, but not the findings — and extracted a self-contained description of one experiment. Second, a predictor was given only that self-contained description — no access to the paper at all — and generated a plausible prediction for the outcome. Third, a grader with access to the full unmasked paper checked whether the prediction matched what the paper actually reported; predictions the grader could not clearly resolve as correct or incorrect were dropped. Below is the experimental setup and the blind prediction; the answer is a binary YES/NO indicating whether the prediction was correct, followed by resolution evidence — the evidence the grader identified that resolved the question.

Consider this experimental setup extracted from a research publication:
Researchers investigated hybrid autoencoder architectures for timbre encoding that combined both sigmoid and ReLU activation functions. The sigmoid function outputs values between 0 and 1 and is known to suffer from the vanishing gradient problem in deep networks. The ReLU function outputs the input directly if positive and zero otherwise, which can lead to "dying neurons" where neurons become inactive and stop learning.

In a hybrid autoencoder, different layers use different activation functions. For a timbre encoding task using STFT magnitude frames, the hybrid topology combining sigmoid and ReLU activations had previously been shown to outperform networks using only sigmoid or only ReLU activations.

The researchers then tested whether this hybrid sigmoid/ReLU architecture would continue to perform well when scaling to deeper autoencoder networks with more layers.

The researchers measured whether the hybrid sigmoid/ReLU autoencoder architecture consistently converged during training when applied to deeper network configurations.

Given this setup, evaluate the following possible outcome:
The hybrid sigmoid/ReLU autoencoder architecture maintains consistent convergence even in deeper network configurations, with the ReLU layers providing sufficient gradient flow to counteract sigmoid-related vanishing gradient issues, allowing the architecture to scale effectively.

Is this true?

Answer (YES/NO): NO